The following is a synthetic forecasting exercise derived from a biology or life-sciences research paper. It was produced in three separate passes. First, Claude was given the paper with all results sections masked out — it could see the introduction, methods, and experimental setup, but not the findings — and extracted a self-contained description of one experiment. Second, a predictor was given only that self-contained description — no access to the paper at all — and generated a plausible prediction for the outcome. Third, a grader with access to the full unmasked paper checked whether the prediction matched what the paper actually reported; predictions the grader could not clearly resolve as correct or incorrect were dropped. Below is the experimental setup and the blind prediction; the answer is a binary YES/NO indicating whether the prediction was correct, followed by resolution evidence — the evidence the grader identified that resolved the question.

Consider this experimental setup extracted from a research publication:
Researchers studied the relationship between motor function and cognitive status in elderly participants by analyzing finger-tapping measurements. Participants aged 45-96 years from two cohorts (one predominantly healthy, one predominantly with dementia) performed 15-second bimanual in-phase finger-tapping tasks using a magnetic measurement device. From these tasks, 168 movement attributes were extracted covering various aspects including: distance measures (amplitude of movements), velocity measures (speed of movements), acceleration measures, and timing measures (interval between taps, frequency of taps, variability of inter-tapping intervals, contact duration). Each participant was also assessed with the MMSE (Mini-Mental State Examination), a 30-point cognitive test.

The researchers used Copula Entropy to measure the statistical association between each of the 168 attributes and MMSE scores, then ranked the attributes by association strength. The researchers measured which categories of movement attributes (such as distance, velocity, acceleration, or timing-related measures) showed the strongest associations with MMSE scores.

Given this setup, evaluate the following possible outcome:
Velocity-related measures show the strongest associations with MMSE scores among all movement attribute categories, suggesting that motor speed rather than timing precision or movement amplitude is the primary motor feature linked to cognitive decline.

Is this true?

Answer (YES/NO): NO